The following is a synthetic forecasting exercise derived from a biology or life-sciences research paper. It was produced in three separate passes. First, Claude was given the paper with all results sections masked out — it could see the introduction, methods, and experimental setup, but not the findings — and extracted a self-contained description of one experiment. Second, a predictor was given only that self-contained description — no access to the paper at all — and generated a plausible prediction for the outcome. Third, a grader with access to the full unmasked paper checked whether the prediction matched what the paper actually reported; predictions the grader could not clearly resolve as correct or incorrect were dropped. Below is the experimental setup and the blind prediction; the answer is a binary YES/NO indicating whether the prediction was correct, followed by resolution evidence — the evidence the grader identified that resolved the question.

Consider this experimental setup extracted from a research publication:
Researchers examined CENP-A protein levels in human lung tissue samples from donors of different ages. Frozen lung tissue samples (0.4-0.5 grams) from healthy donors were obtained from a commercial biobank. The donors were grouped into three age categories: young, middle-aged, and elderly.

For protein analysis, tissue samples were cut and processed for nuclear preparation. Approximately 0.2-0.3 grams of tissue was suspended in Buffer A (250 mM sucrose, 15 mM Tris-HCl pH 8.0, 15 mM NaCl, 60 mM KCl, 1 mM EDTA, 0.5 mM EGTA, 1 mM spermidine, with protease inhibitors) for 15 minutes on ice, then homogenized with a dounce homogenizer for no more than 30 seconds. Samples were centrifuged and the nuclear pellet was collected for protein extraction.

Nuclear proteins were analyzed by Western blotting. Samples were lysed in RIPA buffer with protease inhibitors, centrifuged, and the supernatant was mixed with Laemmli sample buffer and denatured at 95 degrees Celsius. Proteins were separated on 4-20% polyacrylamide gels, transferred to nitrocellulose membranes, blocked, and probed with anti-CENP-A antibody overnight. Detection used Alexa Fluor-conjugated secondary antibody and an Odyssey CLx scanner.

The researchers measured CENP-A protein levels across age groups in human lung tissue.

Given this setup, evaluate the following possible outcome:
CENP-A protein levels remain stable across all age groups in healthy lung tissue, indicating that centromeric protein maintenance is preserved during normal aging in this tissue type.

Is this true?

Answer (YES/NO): NO